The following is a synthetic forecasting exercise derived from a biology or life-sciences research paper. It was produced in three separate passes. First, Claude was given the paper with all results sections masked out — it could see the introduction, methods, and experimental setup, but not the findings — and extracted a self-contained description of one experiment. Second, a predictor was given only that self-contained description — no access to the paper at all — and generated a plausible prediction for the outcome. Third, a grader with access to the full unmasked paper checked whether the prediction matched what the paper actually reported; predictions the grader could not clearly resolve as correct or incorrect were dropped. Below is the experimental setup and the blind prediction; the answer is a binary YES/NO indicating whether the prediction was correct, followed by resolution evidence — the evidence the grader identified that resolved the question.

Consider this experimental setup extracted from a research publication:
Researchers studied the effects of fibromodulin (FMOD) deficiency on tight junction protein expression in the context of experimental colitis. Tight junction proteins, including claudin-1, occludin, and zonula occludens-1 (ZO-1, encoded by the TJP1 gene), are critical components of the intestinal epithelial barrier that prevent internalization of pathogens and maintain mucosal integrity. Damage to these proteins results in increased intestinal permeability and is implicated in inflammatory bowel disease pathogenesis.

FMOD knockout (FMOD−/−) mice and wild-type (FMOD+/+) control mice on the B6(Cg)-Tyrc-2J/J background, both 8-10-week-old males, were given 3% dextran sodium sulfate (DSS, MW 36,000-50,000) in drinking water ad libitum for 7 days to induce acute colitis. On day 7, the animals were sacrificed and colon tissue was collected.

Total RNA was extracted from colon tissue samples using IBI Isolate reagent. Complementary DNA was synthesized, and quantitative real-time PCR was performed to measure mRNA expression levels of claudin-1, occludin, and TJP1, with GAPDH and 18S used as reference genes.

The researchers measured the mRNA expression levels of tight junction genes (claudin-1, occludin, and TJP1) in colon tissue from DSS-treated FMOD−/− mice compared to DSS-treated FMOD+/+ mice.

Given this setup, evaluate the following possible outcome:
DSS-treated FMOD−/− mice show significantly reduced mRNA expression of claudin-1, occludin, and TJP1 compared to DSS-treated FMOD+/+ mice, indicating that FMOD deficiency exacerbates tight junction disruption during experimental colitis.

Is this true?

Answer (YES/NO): NO